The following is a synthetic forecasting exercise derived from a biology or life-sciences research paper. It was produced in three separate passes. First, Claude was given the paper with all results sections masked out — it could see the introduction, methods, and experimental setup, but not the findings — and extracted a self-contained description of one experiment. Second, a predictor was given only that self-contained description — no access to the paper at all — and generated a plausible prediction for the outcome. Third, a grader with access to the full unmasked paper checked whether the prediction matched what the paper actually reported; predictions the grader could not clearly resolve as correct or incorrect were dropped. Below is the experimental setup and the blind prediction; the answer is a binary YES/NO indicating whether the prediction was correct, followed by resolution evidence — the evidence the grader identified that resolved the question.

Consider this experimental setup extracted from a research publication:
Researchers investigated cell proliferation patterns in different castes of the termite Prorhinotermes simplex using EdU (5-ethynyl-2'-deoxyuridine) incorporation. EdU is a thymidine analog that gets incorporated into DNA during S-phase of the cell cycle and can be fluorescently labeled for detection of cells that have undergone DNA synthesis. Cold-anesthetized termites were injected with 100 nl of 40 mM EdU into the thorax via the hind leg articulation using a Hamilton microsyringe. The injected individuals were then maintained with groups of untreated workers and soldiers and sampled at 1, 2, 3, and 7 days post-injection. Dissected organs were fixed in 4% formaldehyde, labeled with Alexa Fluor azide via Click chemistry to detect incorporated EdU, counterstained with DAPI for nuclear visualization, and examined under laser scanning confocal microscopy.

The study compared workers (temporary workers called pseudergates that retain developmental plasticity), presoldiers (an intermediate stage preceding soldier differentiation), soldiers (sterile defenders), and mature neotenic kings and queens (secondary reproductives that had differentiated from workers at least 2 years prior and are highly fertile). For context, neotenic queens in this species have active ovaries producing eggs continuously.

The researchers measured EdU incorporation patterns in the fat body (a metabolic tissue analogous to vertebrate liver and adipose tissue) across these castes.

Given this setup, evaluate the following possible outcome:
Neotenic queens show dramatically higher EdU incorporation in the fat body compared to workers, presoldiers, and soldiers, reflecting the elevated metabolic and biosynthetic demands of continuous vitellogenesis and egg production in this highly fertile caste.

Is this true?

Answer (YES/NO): NO